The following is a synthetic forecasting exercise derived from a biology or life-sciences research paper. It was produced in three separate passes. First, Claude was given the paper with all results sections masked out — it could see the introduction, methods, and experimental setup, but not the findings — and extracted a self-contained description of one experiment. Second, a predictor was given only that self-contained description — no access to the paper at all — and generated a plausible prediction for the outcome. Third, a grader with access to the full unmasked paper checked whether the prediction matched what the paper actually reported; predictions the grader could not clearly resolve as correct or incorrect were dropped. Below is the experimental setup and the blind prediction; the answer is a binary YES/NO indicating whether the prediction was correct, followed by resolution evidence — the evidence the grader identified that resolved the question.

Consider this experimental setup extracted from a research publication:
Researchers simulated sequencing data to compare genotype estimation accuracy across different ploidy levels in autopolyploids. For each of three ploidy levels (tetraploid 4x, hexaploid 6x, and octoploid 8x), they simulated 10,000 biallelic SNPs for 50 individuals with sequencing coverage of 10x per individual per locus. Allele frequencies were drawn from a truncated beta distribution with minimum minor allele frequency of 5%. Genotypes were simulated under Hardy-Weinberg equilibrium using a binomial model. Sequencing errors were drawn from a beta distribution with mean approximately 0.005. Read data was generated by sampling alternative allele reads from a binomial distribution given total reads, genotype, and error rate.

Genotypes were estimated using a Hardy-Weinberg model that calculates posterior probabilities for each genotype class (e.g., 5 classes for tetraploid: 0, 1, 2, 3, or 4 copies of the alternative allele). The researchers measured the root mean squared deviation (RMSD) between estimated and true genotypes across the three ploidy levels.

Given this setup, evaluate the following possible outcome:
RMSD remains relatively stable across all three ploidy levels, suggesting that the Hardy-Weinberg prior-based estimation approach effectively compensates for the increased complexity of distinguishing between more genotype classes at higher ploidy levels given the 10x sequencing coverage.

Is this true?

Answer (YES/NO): NO